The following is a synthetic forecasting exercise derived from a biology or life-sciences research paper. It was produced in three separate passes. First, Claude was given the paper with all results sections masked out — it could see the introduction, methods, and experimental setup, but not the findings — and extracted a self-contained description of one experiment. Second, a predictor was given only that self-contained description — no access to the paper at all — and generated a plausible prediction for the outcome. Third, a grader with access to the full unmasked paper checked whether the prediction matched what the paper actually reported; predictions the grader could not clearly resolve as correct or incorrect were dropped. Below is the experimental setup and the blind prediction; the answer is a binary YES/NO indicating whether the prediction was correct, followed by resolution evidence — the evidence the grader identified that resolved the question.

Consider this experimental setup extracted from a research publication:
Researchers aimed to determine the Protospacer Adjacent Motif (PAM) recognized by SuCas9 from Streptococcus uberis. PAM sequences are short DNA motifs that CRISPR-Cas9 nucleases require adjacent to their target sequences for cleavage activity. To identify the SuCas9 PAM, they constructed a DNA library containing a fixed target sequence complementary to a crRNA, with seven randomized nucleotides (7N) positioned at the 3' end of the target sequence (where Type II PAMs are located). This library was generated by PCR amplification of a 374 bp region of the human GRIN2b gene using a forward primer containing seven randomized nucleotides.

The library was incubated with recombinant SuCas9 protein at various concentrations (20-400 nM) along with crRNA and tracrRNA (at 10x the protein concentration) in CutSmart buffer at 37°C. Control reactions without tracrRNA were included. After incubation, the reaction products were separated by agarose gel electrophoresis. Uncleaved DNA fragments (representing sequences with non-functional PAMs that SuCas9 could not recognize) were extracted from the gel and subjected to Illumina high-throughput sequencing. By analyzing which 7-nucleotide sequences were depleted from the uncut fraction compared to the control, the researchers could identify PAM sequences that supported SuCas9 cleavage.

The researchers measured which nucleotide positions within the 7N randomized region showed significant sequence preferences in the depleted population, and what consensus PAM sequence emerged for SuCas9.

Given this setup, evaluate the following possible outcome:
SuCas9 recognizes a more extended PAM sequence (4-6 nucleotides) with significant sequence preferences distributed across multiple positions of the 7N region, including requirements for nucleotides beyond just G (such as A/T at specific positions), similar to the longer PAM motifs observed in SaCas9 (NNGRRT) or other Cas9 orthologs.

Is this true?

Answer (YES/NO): YES